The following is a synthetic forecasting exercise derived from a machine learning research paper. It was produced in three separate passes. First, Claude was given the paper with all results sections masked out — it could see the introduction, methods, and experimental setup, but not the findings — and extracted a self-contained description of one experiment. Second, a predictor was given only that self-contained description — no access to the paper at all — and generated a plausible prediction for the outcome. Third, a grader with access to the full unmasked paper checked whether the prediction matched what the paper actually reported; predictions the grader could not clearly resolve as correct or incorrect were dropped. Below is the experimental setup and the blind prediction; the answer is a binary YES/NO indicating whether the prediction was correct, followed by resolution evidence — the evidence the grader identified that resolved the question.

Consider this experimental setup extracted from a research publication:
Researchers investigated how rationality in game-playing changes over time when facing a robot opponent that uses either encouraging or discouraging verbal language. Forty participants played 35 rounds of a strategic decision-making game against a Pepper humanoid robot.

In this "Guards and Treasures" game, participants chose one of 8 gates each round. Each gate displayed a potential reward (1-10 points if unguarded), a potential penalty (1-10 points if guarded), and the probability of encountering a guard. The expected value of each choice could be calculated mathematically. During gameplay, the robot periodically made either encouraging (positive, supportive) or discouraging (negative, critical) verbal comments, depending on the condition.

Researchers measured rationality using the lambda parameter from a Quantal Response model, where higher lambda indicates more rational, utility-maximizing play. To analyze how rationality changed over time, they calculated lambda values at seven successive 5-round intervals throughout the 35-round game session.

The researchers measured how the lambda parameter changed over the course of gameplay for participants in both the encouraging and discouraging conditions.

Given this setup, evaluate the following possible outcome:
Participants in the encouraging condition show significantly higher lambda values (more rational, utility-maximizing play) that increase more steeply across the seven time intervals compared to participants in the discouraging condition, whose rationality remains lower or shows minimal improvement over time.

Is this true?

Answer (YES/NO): NO